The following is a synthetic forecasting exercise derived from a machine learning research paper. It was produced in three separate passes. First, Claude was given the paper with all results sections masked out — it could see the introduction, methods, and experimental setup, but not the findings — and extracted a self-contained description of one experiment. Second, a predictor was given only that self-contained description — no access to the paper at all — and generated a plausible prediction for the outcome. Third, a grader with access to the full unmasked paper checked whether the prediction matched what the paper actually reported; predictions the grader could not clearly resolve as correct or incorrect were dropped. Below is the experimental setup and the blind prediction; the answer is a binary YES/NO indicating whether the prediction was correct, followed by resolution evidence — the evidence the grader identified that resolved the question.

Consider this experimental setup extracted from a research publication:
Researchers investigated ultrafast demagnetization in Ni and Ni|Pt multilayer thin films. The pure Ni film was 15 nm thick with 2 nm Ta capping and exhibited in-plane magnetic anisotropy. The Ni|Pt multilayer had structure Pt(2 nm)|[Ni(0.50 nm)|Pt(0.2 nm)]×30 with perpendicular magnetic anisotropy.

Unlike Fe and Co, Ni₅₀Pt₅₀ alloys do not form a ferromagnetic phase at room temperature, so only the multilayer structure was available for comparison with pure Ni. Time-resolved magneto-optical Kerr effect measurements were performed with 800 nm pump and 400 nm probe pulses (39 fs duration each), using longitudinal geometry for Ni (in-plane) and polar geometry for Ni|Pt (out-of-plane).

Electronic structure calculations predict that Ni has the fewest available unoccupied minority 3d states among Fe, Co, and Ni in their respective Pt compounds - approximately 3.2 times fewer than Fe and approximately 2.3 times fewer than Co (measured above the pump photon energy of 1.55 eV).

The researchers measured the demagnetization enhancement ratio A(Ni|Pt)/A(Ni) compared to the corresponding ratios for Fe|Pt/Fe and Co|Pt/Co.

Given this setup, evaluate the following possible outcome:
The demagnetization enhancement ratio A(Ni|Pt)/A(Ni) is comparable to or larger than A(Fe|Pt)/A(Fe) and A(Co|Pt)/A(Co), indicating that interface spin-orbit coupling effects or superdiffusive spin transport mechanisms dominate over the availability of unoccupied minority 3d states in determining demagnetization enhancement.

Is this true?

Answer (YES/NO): NO